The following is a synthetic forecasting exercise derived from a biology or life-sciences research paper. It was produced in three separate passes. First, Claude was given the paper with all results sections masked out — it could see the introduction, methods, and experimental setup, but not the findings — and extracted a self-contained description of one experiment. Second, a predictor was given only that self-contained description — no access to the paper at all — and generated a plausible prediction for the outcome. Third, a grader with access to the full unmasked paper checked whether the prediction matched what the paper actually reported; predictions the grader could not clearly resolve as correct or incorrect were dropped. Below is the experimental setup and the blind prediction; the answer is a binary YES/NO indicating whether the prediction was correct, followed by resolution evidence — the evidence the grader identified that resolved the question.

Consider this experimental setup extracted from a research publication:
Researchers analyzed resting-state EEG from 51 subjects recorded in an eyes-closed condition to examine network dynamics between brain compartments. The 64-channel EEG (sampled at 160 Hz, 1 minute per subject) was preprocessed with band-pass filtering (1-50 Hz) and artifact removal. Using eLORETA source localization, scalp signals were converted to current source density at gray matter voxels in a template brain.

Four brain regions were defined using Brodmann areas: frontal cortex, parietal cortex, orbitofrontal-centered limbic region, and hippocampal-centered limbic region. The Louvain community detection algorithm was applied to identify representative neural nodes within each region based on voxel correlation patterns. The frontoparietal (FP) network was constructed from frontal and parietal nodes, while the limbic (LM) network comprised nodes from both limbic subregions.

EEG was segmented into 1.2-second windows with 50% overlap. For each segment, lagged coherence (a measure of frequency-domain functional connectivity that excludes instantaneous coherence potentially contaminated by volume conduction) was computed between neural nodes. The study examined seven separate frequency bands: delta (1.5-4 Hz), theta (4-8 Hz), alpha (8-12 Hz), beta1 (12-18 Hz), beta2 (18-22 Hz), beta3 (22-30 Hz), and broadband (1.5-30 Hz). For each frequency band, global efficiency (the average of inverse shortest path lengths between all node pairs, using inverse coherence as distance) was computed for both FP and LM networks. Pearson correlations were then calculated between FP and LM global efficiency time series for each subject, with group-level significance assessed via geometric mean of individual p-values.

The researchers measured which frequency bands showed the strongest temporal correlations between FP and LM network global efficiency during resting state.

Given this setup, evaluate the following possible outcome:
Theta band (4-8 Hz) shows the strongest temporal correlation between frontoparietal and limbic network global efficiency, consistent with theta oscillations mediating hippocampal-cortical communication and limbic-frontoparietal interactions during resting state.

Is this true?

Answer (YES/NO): NO